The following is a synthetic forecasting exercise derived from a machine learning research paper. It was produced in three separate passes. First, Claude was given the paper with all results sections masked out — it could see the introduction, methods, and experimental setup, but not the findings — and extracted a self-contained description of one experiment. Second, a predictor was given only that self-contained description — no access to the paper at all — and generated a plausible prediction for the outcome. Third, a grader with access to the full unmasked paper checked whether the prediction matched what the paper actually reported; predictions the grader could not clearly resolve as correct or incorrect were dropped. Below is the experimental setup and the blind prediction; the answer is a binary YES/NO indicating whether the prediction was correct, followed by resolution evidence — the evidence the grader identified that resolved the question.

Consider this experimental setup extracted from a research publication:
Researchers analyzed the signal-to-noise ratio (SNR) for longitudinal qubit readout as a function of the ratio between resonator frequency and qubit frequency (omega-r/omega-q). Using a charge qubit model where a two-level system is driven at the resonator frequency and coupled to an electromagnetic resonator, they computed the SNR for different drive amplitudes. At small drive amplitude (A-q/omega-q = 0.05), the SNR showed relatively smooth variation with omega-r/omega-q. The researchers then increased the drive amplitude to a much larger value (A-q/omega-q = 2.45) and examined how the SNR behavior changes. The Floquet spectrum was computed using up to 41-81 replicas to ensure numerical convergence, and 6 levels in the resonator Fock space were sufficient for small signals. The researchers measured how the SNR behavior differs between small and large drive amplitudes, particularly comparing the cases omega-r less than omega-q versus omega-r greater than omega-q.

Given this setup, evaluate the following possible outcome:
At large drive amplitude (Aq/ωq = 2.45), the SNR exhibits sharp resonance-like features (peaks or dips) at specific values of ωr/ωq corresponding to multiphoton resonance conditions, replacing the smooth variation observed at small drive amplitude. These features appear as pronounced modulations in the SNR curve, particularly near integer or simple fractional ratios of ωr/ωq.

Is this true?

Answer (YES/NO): YES